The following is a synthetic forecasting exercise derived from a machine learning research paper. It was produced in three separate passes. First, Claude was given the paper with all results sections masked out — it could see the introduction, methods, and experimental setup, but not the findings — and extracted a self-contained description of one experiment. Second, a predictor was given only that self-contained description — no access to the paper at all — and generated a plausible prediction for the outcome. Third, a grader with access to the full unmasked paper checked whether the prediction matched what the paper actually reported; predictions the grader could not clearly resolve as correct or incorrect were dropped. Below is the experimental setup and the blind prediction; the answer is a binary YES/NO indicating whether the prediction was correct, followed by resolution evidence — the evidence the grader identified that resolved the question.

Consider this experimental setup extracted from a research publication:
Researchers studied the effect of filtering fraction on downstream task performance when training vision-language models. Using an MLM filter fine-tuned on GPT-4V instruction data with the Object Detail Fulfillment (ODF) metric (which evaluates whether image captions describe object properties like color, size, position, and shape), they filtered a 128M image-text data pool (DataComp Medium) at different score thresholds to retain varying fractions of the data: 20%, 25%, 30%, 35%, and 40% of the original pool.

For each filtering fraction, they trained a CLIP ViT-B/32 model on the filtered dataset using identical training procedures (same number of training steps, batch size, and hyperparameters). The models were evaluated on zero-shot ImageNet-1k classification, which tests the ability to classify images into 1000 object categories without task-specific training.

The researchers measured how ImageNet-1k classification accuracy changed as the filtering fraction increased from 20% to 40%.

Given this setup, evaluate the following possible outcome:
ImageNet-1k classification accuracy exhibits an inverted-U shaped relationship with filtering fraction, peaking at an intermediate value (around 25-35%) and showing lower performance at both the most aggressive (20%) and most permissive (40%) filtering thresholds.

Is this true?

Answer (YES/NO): YES